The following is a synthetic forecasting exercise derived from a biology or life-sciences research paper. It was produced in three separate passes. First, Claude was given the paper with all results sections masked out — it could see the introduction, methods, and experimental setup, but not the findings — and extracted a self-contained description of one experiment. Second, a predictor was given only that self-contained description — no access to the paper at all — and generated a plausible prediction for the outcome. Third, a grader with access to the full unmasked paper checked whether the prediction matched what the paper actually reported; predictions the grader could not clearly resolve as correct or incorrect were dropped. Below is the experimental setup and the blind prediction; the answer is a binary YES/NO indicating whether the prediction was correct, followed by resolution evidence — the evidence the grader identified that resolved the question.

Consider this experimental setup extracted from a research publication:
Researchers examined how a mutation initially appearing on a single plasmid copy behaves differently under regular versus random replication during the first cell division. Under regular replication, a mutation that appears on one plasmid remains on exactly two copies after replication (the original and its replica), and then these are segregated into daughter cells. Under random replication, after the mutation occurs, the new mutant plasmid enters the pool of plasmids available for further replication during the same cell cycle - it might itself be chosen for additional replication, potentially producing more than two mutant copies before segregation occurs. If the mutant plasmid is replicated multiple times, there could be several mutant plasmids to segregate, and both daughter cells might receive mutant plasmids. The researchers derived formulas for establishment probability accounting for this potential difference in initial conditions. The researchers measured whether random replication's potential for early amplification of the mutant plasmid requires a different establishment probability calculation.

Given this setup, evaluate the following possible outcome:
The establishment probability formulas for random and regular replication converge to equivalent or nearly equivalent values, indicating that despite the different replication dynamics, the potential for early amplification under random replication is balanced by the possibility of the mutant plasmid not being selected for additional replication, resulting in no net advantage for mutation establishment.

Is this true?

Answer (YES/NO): NO